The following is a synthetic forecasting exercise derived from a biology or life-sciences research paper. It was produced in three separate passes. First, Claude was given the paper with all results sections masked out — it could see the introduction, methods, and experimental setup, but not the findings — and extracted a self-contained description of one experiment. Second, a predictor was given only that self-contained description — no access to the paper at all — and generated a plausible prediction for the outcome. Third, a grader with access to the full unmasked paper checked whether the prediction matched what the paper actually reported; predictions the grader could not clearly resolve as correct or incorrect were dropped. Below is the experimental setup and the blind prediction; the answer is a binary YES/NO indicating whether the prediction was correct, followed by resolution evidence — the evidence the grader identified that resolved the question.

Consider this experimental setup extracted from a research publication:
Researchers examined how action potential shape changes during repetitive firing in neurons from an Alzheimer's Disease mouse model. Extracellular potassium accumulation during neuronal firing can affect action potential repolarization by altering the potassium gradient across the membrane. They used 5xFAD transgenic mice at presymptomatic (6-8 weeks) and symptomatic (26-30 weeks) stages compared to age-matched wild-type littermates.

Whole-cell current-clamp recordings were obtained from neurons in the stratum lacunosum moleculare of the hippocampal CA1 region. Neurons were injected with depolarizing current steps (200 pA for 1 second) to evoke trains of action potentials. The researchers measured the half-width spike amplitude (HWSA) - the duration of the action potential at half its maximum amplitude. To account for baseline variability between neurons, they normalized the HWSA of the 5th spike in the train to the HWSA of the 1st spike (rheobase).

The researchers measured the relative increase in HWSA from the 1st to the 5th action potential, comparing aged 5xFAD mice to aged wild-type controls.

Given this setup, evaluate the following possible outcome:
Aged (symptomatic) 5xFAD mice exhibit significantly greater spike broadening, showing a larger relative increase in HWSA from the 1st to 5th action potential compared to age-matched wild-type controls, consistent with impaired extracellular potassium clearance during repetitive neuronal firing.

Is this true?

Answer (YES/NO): YES